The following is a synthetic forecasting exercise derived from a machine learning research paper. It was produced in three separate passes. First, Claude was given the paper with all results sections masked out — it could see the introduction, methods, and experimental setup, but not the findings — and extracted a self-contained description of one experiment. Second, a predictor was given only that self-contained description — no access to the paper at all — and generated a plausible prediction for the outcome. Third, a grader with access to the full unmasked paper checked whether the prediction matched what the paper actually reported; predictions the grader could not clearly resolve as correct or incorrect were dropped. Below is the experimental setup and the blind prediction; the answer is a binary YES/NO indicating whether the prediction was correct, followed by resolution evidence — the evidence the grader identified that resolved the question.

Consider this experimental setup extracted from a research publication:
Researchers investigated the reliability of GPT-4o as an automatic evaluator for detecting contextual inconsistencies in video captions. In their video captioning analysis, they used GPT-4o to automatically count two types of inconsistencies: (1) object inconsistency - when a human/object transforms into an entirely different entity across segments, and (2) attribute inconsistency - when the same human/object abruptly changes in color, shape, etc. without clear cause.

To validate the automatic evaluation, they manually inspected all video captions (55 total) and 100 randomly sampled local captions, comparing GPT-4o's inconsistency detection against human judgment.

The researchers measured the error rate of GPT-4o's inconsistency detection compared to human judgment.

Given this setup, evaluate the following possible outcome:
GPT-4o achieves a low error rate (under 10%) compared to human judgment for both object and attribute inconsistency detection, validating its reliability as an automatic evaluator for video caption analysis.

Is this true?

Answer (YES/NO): YES